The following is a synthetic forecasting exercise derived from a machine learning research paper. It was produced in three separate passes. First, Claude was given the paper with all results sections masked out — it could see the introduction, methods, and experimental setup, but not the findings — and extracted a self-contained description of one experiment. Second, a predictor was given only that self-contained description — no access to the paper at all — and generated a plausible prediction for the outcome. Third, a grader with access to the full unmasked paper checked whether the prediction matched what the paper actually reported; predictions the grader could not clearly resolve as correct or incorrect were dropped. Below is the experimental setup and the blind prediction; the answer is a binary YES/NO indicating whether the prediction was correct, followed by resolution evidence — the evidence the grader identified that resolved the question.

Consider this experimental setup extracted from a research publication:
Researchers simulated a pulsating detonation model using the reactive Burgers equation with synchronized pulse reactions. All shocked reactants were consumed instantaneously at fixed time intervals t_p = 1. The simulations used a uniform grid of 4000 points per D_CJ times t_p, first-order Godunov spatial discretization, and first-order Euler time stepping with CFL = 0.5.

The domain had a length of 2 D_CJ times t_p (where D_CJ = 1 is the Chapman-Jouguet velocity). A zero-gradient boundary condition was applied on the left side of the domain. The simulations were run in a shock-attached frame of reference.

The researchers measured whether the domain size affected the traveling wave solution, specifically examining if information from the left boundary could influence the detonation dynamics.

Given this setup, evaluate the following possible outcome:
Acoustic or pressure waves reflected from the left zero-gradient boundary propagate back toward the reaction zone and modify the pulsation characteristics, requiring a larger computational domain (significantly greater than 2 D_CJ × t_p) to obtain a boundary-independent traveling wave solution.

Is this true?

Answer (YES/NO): NO